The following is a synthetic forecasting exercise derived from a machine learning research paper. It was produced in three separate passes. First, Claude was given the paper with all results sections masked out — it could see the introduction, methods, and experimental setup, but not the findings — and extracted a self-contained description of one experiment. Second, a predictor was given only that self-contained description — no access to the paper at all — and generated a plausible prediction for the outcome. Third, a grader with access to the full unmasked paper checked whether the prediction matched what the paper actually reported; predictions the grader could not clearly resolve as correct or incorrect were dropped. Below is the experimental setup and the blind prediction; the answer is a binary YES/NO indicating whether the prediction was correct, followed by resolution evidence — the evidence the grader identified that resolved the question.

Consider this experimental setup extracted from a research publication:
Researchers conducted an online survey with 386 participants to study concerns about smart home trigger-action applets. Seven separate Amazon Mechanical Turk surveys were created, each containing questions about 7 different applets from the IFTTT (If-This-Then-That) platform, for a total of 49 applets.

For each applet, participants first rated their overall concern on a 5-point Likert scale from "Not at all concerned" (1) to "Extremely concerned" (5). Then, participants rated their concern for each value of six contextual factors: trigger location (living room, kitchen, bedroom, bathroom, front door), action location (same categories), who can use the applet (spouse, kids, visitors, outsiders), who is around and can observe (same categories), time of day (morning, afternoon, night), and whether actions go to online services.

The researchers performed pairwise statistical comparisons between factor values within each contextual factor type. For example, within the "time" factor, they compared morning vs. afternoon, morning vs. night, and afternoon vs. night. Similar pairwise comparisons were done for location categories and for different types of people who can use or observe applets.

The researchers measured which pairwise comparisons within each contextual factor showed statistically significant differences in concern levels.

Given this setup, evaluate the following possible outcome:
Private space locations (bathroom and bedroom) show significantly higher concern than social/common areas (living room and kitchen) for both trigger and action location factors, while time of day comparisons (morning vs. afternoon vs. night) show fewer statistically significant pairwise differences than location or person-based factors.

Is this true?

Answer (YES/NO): NO